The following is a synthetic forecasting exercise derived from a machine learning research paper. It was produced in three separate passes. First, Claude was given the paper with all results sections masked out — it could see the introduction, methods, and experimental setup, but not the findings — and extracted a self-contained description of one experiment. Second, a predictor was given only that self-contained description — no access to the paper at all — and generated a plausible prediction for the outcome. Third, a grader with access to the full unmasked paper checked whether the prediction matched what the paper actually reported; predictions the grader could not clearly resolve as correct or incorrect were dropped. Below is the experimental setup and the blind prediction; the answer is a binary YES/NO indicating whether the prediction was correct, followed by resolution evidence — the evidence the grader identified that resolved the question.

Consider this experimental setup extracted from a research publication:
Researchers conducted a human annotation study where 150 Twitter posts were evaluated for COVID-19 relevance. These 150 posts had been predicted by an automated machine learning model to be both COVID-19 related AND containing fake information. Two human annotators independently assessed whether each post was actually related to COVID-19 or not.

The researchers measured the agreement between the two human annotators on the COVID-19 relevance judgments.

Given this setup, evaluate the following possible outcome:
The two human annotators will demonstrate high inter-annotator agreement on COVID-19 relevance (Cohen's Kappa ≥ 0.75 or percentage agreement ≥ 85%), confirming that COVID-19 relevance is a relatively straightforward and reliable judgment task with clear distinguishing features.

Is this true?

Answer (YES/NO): YES